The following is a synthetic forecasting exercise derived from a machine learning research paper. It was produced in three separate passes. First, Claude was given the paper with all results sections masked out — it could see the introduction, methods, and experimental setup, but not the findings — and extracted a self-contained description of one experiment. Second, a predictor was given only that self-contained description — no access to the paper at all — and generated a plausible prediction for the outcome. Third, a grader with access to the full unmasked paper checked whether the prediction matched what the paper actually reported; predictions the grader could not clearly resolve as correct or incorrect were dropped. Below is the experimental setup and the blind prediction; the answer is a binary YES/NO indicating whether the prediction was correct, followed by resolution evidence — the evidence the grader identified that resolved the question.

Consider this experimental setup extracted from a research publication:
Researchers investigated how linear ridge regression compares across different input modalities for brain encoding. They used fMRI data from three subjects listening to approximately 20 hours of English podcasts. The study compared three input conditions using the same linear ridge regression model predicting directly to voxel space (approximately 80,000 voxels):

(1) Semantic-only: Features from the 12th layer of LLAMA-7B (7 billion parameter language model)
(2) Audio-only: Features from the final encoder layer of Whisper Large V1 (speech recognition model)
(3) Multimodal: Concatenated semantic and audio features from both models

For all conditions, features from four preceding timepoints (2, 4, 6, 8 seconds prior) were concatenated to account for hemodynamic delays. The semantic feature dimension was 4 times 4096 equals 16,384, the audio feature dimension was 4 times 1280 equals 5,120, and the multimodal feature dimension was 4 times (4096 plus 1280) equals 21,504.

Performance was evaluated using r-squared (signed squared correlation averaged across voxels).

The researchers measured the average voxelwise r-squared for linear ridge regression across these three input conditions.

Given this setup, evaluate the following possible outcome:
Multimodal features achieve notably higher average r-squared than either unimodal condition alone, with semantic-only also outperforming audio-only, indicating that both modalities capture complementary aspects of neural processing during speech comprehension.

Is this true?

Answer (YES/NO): YES